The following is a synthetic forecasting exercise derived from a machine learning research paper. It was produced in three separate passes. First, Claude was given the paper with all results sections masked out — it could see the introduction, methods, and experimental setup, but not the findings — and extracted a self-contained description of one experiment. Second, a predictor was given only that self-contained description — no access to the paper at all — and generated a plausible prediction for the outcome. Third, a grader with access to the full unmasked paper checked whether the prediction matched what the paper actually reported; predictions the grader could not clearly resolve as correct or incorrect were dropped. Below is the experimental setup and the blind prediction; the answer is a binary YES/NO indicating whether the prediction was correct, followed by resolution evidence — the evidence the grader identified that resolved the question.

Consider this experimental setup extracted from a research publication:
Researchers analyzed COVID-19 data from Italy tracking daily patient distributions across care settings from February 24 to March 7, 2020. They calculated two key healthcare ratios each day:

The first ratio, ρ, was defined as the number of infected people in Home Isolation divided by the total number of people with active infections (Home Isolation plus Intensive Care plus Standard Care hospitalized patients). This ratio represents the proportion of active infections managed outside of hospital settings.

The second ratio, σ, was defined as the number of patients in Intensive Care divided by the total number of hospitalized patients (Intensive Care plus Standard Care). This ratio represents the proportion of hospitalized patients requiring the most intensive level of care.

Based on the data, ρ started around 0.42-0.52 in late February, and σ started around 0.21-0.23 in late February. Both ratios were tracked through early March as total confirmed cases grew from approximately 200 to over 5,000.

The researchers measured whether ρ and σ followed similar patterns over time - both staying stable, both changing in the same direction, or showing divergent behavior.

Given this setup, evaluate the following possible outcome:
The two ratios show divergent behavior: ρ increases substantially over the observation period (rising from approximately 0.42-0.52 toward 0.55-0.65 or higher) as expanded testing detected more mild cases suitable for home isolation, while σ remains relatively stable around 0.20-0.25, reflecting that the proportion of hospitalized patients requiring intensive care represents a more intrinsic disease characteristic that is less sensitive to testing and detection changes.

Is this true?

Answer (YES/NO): NO